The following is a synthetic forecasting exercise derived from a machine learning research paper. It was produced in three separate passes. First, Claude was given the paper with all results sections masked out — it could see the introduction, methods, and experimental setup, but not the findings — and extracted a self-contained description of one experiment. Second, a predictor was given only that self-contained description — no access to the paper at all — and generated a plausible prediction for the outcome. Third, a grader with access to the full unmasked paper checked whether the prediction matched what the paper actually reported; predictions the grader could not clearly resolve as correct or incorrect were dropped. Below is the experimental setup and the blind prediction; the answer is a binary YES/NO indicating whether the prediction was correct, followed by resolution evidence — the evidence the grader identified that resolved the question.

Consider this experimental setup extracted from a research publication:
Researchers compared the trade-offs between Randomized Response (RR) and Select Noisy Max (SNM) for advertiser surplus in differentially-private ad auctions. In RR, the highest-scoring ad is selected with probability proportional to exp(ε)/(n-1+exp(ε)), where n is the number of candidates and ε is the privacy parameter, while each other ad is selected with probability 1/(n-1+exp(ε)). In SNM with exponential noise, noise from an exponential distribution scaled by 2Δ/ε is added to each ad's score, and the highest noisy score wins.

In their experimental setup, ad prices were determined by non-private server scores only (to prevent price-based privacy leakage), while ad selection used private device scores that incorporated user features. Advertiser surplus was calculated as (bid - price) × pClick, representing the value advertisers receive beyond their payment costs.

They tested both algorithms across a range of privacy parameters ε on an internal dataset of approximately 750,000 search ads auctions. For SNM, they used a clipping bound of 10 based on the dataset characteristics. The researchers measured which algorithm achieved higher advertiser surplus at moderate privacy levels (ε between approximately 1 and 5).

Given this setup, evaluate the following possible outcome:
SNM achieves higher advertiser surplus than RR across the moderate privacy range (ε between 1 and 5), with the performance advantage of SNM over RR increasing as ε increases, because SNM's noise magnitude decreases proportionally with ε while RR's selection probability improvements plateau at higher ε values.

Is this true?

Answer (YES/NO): NO